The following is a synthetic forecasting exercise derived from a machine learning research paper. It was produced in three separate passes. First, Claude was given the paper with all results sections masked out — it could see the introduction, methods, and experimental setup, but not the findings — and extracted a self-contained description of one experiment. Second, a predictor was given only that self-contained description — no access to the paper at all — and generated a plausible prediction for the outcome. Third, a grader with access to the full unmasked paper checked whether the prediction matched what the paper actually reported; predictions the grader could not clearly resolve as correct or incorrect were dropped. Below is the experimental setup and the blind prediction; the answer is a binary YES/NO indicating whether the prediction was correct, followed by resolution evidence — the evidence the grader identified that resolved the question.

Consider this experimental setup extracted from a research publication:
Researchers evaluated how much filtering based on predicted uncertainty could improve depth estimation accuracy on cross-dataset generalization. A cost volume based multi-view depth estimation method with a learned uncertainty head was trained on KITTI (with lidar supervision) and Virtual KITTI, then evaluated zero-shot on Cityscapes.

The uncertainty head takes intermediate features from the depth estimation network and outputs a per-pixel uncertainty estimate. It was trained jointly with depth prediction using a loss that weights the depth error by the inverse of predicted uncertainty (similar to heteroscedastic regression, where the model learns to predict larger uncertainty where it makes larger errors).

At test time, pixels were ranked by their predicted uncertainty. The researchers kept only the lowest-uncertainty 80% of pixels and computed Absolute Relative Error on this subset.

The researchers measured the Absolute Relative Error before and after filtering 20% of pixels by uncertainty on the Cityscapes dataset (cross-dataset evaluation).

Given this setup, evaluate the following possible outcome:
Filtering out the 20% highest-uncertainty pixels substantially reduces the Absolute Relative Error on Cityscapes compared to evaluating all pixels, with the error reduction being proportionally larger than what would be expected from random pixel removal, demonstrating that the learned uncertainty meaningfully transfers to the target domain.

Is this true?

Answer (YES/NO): YES